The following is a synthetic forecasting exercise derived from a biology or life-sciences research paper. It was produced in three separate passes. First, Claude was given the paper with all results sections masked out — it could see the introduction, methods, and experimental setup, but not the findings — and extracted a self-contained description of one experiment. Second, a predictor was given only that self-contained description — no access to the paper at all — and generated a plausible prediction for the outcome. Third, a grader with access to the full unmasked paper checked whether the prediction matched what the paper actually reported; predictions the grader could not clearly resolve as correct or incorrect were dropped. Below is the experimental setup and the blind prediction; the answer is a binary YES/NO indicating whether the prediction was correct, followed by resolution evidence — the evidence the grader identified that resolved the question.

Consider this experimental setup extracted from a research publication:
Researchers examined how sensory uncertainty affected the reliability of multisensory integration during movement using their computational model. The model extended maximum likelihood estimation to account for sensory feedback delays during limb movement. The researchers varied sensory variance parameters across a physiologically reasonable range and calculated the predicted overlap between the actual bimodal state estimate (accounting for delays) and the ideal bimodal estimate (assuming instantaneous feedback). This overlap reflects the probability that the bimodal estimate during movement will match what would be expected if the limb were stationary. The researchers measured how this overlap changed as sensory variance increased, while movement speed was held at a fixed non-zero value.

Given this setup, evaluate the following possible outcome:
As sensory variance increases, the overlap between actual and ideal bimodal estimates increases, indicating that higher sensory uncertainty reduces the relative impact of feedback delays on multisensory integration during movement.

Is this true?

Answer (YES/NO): YES